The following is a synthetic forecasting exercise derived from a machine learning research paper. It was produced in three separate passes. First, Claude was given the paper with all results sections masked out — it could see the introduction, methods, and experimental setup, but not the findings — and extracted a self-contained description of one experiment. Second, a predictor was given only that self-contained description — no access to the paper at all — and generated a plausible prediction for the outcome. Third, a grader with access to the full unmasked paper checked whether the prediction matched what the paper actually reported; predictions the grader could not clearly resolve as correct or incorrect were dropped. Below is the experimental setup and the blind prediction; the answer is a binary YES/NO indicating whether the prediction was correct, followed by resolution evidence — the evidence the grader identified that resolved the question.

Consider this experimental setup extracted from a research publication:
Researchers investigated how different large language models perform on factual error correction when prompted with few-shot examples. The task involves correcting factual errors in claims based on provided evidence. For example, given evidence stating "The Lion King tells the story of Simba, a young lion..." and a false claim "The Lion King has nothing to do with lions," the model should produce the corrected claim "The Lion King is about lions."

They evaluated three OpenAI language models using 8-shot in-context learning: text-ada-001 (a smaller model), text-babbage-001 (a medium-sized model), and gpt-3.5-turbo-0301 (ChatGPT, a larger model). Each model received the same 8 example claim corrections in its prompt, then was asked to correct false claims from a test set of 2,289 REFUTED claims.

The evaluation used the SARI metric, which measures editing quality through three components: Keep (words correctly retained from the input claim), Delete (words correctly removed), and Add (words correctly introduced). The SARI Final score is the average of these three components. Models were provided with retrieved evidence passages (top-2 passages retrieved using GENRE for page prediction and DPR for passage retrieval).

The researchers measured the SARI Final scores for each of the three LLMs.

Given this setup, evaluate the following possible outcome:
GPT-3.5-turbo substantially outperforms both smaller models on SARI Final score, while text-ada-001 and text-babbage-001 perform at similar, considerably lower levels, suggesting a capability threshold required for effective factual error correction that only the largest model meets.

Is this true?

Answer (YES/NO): NO